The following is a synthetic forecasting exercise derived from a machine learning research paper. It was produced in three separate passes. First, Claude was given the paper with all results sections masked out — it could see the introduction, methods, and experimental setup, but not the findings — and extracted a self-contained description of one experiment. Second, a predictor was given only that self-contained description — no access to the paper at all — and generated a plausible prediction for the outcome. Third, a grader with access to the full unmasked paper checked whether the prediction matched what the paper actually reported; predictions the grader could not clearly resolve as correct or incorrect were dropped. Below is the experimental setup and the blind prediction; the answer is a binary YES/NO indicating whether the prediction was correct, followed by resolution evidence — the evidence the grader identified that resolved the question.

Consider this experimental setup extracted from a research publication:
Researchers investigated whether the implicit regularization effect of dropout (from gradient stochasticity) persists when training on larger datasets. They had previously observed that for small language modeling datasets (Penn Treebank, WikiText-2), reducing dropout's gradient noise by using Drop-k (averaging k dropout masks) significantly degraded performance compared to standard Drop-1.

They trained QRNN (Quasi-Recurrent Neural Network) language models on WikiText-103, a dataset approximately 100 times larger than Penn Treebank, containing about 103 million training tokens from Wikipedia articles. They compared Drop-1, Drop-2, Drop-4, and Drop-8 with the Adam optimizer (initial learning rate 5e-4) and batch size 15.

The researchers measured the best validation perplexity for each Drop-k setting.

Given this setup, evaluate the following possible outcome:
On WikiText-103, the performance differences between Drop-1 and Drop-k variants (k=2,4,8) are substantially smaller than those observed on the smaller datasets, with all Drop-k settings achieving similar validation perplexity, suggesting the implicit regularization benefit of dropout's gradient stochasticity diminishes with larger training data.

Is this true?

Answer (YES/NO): NO